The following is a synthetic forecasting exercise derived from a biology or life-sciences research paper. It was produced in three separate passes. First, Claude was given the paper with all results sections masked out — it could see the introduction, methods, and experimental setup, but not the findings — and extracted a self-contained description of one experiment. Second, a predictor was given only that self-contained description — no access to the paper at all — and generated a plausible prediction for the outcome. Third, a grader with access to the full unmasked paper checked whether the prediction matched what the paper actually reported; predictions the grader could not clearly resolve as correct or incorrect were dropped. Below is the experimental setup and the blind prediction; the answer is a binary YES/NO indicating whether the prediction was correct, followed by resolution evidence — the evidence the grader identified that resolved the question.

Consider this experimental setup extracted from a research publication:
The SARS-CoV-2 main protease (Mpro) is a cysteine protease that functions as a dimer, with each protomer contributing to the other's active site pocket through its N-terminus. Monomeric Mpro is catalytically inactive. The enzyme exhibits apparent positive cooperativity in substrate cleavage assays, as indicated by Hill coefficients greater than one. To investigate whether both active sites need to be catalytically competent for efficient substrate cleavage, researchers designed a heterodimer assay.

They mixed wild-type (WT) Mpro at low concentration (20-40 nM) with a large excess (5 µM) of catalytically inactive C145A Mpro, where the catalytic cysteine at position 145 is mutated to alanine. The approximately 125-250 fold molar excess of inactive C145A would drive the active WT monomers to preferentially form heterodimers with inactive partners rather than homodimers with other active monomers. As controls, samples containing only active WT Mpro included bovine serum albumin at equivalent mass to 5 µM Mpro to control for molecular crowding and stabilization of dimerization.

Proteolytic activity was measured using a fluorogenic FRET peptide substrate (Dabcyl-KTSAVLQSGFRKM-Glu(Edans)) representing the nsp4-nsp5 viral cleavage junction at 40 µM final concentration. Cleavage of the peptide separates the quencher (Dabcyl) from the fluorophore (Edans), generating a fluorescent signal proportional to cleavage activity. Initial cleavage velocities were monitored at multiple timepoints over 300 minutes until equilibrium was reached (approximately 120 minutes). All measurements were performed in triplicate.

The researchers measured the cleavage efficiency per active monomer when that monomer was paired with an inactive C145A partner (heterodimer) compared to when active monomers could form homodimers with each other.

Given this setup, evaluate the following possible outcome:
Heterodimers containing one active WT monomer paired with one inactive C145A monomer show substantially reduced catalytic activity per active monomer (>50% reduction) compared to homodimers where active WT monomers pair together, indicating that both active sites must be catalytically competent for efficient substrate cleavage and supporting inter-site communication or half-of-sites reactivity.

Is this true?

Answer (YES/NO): NO